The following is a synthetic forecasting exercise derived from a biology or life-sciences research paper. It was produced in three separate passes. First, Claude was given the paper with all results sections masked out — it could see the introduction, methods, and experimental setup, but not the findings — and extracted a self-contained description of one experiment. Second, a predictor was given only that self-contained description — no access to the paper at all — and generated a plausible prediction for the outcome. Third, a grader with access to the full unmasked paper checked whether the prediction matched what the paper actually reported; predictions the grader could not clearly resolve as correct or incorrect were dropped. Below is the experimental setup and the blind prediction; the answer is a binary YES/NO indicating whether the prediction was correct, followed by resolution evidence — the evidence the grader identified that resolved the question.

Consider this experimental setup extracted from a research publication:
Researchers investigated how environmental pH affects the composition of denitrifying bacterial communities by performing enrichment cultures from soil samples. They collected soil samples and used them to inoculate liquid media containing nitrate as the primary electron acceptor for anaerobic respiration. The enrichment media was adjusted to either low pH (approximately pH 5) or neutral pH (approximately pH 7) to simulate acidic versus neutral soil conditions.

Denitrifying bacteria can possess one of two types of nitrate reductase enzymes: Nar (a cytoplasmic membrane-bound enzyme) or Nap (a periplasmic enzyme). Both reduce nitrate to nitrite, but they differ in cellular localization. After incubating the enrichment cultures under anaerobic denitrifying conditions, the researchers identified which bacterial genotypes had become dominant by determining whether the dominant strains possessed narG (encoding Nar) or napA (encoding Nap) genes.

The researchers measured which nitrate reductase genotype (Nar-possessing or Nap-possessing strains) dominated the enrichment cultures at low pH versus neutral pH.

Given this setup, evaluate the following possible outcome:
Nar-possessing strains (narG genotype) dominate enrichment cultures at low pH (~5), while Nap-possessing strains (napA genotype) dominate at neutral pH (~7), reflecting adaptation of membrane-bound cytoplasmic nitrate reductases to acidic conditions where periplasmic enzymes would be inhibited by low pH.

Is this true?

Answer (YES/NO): NO